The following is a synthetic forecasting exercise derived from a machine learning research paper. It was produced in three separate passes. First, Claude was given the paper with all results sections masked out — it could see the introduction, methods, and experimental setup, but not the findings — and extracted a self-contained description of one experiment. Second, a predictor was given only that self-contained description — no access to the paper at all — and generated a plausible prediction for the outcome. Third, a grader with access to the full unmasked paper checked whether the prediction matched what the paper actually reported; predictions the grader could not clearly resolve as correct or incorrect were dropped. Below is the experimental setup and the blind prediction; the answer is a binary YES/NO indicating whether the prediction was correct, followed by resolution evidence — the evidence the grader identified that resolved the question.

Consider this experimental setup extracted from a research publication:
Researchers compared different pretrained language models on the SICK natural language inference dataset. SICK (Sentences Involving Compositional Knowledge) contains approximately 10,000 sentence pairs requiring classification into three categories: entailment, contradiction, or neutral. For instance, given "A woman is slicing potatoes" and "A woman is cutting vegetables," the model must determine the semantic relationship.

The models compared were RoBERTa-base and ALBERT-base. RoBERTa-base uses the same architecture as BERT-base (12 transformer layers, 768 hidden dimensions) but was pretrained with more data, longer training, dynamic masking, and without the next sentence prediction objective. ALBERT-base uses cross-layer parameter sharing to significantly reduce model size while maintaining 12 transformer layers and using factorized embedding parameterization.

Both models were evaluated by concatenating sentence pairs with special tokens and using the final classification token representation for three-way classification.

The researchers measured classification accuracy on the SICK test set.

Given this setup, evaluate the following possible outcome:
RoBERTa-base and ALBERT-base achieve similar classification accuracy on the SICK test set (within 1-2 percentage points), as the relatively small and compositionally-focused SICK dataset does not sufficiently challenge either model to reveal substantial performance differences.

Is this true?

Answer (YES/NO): NO